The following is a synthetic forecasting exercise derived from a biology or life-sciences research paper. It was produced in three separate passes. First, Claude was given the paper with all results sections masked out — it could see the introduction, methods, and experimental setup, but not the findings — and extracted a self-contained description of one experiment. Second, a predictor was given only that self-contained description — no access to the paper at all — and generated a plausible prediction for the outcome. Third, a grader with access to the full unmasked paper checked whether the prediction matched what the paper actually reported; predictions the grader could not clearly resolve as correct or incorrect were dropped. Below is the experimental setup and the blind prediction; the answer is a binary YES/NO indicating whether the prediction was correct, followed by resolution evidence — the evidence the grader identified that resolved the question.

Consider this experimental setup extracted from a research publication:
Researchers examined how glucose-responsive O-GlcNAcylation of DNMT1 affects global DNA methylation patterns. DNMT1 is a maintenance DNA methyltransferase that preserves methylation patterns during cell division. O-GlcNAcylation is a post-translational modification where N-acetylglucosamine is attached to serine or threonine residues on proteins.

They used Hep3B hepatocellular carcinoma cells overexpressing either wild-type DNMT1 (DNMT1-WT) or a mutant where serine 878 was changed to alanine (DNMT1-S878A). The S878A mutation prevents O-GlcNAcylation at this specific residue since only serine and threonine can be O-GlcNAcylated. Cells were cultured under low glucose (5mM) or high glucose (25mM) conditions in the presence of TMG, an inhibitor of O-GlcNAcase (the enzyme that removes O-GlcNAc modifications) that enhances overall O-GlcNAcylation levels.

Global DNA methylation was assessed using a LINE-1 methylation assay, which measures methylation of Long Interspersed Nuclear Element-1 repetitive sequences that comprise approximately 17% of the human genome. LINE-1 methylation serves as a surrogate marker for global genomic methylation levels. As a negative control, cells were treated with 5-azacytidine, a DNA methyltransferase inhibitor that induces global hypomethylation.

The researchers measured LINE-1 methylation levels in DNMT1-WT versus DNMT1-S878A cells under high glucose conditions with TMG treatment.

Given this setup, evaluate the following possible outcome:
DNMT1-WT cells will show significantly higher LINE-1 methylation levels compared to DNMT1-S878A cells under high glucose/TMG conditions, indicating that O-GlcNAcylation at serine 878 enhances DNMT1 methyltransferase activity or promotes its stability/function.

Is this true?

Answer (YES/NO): NO